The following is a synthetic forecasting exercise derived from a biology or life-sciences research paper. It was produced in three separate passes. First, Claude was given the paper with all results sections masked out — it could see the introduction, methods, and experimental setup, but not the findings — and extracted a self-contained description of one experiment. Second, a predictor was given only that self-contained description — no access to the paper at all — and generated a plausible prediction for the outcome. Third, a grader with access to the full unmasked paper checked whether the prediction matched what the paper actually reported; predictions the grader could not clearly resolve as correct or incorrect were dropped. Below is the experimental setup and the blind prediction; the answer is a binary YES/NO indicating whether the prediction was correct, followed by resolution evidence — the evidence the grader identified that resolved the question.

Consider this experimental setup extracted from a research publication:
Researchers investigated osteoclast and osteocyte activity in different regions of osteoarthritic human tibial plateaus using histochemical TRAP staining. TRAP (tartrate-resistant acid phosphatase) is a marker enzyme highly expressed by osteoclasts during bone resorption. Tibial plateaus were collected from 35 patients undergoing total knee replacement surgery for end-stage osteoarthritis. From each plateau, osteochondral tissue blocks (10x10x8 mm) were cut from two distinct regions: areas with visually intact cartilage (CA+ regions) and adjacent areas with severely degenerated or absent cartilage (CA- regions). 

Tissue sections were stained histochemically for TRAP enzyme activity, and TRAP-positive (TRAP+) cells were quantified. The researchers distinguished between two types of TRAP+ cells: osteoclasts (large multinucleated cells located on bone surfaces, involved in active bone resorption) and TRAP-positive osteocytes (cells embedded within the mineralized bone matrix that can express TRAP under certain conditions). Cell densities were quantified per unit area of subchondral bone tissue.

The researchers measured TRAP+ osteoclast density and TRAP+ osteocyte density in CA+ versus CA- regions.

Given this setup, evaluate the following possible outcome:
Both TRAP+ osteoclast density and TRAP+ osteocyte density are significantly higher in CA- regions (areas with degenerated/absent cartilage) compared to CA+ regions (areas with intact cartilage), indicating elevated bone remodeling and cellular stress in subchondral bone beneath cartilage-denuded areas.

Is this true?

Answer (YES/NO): NO